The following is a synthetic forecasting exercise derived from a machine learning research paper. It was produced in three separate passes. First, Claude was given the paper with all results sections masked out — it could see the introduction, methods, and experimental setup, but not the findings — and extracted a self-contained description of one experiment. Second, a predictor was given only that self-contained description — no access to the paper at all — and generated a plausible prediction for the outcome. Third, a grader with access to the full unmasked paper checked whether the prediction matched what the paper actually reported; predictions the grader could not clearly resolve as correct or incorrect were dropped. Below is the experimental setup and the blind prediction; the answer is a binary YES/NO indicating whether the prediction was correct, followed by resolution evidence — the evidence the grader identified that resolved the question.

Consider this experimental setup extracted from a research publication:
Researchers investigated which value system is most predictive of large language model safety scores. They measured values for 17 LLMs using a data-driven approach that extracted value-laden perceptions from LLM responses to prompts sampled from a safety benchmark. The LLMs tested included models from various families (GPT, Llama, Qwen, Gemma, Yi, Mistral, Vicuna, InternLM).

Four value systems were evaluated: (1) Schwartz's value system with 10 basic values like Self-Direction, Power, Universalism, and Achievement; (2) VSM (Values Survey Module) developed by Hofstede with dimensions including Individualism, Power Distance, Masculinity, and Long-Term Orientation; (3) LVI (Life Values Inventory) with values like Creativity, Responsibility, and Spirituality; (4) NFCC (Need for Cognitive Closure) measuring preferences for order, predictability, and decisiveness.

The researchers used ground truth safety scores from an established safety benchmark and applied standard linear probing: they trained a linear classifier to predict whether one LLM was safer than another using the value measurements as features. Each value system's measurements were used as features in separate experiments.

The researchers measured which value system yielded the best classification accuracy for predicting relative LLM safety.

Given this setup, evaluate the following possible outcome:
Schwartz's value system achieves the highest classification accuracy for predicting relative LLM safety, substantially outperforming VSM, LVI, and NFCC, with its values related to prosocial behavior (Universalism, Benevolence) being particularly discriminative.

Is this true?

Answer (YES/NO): NO